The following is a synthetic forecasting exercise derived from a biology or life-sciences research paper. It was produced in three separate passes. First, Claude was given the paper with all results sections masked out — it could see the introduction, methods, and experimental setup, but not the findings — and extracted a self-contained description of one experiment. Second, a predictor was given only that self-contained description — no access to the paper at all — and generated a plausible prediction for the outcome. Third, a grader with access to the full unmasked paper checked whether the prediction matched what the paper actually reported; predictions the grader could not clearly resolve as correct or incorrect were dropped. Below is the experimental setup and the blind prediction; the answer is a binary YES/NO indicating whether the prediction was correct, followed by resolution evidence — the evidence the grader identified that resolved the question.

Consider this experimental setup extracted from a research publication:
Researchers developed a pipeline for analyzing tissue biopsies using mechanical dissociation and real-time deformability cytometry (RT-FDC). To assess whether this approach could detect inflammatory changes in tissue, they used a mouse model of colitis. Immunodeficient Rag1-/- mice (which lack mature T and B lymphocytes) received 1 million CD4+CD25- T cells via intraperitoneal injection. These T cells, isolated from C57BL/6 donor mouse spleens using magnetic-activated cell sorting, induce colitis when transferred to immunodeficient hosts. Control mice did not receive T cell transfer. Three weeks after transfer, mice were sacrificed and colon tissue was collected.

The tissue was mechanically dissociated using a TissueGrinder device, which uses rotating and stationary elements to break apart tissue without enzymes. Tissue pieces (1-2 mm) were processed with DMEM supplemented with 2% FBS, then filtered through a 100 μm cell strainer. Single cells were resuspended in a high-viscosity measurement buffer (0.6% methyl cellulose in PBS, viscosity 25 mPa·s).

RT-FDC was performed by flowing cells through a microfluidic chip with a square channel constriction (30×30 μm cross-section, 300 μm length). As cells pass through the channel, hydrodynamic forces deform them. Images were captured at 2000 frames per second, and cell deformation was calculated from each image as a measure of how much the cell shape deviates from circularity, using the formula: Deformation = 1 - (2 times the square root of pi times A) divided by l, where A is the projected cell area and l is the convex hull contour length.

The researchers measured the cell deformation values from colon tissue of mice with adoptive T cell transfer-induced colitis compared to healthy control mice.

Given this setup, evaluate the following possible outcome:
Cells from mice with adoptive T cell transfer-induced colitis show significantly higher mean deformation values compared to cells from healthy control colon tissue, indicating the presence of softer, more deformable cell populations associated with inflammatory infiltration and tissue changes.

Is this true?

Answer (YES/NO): NO